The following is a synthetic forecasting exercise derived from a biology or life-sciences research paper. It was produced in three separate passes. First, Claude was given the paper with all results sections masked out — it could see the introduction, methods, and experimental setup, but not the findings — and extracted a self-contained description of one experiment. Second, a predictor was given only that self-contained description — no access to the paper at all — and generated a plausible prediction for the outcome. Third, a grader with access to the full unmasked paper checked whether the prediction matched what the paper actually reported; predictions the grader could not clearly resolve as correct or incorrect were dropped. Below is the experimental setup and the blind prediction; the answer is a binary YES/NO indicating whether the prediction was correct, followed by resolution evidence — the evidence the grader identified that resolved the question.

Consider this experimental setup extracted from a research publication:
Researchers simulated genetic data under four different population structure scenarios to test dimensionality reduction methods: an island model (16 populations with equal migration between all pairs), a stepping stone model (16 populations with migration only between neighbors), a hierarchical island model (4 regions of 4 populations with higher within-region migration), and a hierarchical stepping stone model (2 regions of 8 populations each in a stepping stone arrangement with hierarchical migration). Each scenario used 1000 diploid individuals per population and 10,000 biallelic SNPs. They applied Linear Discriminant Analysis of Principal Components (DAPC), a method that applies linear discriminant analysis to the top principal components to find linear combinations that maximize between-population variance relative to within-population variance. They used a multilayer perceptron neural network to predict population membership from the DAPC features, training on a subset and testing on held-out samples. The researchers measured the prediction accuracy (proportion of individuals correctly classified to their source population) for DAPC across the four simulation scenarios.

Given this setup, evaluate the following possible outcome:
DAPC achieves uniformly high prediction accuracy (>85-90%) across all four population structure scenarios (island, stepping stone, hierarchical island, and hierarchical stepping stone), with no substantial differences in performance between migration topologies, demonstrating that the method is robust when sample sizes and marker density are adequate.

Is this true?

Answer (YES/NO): NO